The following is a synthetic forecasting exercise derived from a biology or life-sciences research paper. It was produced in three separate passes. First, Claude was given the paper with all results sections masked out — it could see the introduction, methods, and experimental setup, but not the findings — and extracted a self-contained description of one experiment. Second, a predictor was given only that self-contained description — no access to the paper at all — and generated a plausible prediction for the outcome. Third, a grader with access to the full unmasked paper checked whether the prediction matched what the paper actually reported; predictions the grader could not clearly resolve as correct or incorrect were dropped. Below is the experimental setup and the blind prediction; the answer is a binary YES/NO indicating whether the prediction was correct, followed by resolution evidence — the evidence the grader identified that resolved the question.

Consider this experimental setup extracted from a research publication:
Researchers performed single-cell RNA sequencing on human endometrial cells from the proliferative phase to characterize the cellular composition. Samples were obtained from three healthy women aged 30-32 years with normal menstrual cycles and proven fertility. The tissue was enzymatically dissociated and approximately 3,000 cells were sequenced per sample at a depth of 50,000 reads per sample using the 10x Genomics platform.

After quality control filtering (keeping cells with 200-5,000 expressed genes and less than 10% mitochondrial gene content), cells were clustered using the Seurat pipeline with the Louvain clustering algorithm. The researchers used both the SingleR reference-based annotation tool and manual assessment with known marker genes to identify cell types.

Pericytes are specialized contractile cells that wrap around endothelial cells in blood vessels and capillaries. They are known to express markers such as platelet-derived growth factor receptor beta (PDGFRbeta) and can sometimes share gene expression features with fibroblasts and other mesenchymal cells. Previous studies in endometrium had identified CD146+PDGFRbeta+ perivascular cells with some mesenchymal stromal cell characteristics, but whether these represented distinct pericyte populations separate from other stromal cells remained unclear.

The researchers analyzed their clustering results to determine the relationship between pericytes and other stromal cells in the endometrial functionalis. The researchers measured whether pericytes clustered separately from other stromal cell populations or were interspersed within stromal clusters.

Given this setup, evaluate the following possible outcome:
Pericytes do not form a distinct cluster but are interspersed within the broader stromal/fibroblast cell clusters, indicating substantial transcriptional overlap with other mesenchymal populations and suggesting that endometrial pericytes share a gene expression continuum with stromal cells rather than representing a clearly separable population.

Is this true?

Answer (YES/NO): NO